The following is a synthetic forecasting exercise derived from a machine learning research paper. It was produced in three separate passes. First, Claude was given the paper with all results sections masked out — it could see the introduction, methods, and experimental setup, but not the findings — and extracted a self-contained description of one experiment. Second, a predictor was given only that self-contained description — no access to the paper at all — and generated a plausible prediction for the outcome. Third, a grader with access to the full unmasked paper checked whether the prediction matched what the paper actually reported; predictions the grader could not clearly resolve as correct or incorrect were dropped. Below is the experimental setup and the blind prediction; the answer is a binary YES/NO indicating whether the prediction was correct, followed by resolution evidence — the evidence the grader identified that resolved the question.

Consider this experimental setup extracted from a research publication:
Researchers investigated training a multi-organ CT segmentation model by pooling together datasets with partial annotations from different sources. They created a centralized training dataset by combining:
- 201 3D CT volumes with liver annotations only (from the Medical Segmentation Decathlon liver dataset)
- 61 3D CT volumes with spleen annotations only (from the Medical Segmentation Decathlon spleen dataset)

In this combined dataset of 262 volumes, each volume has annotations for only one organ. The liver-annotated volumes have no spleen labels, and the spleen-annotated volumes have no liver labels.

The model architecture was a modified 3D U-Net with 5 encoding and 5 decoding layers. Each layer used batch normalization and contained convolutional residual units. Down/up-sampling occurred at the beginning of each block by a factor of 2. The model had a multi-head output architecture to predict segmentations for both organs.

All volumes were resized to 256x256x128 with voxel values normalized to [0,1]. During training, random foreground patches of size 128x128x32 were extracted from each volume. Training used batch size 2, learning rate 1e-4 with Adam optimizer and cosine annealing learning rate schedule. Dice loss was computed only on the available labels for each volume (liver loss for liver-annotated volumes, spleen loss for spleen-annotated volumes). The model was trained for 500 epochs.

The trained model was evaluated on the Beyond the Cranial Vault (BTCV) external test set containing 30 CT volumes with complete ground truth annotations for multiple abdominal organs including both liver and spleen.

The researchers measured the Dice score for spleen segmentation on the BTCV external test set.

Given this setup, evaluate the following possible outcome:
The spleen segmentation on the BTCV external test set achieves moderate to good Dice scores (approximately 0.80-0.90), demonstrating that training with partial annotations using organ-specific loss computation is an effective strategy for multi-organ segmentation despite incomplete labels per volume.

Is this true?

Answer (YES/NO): NO